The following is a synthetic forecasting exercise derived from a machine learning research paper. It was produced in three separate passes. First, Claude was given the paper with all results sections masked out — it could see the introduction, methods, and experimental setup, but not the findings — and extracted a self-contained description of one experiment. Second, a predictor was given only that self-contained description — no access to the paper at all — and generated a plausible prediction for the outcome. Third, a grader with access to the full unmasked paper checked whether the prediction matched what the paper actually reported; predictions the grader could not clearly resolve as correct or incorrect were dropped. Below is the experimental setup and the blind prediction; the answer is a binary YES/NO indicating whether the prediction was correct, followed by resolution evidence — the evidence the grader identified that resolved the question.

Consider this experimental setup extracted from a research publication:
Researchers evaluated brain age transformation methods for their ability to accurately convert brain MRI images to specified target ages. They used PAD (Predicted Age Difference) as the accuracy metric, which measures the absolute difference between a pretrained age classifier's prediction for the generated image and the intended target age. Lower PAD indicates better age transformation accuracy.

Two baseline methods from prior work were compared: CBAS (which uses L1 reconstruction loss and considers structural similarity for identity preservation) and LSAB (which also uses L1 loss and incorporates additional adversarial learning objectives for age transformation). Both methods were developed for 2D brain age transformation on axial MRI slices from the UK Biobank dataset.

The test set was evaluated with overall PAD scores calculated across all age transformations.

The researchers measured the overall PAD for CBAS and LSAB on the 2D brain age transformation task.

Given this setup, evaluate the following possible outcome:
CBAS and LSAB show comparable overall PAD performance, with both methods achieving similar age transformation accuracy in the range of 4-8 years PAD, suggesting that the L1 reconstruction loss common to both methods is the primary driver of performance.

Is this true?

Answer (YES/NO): NO